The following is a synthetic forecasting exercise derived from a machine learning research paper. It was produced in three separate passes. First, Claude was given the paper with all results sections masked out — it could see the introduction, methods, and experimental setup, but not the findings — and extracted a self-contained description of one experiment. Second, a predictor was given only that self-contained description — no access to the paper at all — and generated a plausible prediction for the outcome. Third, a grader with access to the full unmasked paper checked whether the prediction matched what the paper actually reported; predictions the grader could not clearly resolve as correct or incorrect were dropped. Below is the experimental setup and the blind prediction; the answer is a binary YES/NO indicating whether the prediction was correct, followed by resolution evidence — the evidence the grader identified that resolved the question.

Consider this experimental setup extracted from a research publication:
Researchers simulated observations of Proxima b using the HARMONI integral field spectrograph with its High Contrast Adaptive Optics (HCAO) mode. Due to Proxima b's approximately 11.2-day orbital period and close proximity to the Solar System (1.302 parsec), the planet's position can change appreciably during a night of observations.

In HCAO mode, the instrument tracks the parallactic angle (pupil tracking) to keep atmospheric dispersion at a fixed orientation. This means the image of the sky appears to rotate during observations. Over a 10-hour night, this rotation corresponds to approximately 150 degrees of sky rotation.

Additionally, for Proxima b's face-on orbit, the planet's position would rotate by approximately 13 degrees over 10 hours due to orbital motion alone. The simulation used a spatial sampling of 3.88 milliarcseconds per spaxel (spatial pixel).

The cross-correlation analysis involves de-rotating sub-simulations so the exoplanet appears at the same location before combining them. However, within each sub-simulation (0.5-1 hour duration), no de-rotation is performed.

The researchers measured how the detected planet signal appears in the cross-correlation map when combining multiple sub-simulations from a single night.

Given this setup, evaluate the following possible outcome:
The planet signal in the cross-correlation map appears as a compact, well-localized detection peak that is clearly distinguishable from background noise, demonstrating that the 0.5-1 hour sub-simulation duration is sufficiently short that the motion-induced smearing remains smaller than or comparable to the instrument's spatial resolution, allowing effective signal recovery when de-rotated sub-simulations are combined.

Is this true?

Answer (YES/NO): NO